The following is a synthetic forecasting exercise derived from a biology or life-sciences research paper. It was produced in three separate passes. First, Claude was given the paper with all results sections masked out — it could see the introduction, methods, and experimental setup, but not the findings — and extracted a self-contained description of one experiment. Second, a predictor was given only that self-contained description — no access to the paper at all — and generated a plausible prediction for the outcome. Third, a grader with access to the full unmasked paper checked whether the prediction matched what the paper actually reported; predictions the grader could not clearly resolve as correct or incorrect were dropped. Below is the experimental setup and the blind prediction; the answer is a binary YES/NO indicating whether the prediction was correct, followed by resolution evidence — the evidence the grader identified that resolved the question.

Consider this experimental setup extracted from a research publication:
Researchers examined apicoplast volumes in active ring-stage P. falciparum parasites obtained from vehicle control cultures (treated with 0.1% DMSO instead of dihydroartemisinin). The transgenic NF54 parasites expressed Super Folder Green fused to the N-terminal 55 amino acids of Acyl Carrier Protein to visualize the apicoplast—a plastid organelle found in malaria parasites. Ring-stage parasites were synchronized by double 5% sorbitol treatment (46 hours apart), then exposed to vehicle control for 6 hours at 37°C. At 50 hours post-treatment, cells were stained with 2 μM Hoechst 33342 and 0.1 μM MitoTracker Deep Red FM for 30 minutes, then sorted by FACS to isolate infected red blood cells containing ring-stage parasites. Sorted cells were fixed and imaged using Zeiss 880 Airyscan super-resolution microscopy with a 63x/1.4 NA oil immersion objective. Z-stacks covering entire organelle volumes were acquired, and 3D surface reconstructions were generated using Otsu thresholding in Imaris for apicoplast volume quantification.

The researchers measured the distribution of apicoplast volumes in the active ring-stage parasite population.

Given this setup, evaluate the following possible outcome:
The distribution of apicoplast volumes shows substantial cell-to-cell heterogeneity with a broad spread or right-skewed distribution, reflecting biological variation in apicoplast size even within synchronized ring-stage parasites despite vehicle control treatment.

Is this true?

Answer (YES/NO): NO